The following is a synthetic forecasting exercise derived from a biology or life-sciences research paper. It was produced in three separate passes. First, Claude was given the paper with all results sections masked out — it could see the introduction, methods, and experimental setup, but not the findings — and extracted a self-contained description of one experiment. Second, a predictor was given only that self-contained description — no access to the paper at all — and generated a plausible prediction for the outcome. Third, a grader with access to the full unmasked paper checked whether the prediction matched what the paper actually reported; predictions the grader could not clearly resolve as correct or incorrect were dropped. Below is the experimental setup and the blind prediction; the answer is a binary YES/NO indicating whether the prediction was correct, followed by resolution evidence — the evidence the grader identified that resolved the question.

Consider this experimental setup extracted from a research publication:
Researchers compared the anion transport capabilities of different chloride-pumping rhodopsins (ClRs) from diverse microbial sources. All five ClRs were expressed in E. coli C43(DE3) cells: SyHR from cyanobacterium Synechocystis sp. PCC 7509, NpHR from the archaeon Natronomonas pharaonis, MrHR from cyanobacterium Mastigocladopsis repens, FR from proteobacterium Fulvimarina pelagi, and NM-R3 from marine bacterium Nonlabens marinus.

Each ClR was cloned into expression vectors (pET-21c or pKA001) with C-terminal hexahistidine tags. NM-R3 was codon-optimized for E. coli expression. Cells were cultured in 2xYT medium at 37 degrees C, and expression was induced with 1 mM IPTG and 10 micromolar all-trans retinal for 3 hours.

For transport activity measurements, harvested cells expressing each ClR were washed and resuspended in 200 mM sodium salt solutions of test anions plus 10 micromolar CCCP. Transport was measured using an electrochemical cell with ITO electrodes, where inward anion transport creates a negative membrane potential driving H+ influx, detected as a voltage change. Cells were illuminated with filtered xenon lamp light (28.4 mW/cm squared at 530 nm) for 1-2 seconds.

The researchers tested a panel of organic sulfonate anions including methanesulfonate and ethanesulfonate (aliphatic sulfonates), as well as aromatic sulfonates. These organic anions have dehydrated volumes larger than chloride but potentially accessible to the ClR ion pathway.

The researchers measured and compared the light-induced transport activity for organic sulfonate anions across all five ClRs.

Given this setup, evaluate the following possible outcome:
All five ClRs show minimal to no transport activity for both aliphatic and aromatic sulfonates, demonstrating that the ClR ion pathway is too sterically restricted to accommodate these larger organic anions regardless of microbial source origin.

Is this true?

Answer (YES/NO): NO